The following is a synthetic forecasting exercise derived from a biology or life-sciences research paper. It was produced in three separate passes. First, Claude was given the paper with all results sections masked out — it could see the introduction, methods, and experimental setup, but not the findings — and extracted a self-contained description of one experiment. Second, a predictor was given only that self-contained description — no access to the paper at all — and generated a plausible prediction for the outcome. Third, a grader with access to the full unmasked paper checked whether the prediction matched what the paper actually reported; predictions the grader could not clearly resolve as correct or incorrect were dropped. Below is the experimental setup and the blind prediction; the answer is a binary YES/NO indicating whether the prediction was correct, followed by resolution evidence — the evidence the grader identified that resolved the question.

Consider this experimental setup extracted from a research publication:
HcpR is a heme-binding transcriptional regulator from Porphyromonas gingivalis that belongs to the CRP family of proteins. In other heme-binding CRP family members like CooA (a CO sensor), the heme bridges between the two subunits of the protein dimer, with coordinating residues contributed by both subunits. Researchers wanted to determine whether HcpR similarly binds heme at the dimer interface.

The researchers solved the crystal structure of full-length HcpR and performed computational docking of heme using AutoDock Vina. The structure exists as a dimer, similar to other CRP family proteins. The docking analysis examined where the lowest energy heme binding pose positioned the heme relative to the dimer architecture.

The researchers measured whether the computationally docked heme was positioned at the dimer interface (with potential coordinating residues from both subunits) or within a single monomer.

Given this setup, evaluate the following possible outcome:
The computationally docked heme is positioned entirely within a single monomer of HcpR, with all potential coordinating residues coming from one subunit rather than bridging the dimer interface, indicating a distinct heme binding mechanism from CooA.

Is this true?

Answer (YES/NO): NO